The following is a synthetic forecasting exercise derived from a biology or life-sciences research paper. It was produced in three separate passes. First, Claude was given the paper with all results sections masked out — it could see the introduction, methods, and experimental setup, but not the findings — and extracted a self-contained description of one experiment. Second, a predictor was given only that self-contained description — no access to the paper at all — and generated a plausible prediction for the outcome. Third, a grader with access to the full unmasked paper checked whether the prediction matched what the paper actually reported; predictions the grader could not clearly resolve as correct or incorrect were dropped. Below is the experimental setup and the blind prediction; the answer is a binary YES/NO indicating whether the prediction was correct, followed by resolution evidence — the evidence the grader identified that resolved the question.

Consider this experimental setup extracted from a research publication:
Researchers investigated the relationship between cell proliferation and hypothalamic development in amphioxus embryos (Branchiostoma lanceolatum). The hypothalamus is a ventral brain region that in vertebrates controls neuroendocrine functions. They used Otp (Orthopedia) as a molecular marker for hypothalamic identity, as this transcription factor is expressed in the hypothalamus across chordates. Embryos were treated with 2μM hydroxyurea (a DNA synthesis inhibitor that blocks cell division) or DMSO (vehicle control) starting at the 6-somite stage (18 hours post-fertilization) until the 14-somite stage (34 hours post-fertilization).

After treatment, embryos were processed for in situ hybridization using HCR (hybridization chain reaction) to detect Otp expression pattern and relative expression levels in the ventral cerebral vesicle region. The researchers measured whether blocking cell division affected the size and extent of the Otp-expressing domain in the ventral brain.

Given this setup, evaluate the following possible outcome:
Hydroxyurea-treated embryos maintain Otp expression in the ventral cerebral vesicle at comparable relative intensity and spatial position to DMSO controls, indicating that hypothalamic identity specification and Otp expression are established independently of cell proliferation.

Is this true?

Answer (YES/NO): NO